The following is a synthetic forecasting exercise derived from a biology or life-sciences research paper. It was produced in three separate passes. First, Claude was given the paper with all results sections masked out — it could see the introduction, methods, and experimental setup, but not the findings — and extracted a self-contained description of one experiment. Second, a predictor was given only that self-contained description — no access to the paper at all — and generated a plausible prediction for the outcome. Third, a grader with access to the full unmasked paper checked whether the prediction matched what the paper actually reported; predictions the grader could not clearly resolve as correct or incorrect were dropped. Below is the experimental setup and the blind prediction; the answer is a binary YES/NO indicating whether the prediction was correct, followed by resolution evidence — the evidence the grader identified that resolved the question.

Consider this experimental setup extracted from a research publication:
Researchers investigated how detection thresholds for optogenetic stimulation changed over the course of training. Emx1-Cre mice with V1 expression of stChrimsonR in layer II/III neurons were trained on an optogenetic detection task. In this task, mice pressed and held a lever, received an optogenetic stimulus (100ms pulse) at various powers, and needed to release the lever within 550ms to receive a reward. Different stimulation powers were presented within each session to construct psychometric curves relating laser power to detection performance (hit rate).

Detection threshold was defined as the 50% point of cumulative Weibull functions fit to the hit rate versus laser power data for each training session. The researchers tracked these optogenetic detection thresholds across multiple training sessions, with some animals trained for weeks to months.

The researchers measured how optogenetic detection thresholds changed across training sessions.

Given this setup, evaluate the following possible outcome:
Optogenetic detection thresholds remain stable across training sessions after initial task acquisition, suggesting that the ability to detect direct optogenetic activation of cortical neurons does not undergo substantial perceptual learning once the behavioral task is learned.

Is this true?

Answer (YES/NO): NO